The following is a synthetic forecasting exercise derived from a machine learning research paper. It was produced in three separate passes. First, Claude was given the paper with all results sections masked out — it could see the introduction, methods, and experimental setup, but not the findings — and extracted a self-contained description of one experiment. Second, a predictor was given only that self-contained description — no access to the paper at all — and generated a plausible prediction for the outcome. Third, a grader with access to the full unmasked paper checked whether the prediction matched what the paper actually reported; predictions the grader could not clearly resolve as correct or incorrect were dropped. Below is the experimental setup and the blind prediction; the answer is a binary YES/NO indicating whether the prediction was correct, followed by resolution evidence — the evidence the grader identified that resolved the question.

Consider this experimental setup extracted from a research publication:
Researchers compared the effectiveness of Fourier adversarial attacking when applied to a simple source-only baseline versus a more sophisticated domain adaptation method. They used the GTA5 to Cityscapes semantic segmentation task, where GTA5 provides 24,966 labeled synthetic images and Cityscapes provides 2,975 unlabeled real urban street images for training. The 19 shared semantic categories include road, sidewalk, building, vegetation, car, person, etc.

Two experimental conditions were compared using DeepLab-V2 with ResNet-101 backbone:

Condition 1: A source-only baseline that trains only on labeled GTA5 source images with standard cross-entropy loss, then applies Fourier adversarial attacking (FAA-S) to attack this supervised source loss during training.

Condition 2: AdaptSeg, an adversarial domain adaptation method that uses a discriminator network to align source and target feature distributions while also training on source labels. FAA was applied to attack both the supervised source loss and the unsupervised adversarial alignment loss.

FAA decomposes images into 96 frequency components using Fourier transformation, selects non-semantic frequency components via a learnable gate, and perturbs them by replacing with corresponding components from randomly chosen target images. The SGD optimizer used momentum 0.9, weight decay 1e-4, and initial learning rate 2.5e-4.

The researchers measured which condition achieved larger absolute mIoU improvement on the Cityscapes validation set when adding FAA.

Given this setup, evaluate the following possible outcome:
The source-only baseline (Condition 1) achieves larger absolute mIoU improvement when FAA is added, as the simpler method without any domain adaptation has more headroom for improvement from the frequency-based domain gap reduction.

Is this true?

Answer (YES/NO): YES